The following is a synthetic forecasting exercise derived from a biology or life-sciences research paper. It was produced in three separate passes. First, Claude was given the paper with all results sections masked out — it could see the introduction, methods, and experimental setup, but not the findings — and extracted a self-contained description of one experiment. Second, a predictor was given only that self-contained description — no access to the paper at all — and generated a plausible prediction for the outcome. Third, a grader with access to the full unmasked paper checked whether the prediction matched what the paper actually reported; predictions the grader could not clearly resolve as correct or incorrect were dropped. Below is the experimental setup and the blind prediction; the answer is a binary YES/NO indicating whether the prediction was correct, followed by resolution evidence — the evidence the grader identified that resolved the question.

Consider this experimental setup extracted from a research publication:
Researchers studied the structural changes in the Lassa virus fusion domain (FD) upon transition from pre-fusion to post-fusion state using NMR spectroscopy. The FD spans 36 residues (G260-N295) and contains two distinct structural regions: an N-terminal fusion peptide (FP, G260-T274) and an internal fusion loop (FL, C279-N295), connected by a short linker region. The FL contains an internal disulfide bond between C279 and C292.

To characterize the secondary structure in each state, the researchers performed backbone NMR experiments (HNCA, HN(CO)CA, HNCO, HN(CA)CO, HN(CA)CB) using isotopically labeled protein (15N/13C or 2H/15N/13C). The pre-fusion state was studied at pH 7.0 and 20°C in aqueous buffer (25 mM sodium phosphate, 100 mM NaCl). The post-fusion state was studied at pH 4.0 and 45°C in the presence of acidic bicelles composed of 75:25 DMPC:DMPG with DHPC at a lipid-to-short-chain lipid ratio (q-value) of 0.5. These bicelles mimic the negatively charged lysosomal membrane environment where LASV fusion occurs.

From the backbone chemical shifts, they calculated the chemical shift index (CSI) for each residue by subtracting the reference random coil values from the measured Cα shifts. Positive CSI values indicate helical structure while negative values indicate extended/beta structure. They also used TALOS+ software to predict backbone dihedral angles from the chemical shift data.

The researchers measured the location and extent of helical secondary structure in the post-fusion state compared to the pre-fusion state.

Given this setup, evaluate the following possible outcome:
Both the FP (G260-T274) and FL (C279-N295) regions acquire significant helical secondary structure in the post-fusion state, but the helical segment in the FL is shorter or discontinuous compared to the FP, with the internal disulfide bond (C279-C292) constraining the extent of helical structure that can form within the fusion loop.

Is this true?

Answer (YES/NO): NO